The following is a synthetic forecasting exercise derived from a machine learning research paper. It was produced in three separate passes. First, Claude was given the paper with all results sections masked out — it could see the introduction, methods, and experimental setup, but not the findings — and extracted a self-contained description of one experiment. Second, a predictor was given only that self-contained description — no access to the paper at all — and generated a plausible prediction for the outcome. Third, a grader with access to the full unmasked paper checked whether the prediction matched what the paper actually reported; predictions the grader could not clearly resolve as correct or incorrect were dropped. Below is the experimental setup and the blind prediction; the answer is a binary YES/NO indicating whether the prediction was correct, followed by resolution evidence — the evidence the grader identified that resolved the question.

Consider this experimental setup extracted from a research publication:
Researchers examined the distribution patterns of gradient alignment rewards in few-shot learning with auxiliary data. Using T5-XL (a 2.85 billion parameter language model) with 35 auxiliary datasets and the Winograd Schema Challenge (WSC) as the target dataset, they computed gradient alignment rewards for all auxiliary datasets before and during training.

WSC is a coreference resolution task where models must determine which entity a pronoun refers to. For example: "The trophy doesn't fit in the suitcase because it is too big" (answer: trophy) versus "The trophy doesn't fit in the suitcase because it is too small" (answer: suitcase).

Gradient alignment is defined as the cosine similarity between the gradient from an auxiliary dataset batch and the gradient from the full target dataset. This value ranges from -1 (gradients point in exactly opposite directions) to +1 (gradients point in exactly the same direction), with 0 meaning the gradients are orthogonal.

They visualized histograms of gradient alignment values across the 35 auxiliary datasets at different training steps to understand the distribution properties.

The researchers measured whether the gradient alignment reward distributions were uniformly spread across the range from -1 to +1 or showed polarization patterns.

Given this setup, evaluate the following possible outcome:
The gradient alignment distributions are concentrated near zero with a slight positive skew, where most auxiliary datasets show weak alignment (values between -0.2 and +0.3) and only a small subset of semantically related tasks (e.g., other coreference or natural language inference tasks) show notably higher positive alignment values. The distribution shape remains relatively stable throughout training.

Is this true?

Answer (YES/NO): NO